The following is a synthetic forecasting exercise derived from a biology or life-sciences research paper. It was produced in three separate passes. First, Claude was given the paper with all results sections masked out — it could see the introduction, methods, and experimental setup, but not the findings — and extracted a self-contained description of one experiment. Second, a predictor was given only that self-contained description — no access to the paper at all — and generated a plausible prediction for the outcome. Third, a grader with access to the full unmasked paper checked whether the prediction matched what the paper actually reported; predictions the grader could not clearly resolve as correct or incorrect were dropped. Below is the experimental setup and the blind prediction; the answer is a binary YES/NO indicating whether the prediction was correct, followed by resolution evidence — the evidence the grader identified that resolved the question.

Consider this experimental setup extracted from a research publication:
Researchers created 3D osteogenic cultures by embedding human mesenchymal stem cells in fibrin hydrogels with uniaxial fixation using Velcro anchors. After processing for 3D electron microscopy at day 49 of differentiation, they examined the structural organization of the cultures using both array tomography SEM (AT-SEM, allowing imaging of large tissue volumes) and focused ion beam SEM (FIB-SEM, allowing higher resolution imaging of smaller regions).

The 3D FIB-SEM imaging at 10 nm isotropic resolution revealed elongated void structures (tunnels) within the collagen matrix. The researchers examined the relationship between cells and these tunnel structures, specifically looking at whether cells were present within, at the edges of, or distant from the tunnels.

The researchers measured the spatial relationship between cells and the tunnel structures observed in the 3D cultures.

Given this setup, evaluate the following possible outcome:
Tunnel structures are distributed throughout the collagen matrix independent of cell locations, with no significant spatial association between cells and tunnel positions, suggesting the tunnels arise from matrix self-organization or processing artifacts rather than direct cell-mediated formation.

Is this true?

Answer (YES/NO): NO